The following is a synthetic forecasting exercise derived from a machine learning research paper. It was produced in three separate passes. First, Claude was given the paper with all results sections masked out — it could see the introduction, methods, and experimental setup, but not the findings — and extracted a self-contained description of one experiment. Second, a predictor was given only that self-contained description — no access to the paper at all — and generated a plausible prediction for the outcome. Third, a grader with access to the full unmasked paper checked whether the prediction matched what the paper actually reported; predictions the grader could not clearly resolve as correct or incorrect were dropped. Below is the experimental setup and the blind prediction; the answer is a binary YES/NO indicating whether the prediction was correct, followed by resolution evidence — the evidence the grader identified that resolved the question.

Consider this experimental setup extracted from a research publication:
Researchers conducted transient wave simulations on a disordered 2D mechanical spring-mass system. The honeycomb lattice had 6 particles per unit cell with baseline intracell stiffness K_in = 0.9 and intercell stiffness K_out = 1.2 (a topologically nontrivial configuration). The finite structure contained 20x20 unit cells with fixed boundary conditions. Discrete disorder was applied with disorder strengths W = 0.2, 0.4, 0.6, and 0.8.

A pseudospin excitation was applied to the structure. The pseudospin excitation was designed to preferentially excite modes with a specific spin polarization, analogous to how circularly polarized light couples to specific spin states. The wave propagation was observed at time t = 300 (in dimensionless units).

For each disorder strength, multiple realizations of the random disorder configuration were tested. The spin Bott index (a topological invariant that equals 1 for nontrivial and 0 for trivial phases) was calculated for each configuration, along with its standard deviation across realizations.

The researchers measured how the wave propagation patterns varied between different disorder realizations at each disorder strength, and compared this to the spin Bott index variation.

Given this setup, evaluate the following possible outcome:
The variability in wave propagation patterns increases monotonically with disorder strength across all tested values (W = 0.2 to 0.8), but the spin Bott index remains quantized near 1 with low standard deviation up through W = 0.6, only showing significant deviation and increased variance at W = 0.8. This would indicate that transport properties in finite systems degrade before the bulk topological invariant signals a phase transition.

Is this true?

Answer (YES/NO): NO